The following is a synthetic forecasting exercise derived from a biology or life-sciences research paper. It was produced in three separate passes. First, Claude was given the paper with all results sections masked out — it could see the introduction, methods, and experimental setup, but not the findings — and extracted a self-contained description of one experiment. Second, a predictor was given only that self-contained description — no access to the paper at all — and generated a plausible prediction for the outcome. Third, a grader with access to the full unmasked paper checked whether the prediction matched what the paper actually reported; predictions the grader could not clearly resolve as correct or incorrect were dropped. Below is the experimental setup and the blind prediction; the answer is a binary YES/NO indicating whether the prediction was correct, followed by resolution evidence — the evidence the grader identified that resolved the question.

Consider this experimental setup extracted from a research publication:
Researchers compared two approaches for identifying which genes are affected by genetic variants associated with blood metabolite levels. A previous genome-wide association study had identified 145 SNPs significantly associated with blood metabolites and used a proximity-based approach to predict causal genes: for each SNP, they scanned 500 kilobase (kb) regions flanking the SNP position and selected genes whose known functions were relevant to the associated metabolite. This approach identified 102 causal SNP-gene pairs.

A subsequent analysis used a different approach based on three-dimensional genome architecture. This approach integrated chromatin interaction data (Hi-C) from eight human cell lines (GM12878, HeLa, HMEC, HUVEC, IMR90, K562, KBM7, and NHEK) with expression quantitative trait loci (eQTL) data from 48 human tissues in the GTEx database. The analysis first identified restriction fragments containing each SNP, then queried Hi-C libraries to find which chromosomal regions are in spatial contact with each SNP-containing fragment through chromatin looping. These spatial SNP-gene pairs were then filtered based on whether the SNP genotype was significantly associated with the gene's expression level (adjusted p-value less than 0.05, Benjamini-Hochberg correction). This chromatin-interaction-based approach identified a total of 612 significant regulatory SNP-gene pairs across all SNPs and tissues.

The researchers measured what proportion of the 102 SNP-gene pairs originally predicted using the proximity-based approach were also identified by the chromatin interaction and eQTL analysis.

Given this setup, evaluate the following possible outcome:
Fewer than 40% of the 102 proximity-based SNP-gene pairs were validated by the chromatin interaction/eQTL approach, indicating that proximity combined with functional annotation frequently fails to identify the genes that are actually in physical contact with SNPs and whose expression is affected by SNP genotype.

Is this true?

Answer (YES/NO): NO